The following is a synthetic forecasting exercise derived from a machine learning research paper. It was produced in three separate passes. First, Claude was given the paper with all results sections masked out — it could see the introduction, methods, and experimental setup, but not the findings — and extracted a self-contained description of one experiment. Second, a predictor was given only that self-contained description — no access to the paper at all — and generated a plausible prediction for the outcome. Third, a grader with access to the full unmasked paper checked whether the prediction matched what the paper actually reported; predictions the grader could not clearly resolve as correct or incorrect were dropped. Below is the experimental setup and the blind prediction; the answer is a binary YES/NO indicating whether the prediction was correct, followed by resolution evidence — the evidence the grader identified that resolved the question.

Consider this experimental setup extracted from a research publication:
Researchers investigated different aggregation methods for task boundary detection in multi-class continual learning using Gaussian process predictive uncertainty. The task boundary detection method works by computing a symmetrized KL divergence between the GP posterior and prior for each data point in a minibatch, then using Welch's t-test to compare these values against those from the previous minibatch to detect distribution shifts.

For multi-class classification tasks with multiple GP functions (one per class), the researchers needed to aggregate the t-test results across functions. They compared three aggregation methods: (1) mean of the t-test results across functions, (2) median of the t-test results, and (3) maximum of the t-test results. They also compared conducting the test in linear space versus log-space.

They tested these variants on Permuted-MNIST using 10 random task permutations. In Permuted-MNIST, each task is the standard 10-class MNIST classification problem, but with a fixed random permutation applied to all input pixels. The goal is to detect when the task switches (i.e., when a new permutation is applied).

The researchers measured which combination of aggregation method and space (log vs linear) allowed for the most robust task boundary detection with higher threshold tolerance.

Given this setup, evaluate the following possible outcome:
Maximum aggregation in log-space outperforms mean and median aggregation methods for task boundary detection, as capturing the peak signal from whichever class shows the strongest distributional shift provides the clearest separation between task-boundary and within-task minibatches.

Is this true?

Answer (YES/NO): YES